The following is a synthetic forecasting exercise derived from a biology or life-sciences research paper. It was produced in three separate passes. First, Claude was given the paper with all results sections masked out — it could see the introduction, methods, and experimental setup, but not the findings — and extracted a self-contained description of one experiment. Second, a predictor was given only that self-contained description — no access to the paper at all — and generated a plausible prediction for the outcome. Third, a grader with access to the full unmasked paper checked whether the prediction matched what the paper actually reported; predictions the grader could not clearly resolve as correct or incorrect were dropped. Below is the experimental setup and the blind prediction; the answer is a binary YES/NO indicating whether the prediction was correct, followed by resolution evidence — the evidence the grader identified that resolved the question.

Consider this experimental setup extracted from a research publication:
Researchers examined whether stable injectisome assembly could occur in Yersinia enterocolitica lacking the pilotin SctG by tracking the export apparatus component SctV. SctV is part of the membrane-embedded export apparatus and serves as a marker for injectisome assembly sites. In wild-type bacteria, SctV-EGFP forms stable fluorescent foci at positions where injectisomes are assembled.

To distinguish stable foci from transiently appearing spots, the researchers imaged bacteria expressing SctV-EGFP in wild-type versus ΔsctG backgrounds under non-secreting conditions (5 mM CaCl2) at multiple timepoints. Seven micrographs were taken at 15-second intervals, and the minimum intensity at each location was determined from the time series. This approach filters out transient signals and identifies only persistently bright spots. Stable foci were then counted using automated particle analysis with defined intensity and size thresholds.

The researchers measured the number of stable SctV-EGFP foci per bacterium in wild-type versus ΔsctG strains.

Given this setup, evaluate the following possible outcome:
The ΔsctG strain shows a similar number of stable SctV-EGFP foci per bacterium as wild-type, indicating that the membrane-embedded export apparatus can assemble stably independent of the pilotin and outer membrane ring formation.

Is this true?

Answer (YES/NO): NO